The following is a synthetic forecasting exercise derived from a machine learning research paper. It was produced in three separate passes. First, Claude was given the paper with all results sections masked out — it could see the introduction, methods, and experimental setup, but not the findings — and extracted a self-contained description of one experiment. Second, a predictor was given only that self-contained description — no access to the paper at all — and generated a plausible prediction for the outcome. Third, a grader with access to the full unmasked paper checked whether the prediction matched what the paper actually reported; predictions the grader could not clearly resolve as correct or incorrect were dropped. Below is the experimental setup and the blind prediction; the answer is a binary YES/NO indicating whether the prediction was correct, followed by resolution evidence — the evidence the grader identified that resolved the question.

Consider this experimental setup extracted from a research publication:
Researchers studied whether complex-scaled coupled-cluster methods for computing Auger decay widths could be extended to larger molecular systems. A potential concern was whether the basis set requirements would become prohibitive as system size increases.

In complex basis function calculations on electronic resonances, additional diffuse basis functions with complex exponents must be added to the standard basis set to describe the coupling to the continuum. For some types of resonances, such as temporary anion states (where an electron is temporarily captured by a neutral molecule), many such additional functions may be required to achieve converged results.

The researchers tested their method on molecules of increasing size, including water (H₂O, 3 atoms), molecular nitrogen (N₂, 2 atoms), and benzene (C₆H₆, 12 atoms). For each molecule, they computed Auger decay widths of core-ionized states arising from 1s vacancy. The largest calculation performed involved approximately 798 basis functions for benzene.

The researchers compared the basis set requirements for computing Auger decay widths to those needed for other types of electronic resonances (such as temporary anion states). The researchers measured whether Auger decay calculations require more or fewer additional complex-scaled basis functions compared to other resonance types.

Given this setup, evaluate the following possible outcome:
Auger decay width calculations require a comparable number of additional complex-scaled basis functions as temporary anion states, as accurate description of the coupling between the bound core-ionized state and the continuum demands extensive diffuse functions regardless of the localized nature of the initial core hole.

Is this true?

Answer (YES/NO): NO